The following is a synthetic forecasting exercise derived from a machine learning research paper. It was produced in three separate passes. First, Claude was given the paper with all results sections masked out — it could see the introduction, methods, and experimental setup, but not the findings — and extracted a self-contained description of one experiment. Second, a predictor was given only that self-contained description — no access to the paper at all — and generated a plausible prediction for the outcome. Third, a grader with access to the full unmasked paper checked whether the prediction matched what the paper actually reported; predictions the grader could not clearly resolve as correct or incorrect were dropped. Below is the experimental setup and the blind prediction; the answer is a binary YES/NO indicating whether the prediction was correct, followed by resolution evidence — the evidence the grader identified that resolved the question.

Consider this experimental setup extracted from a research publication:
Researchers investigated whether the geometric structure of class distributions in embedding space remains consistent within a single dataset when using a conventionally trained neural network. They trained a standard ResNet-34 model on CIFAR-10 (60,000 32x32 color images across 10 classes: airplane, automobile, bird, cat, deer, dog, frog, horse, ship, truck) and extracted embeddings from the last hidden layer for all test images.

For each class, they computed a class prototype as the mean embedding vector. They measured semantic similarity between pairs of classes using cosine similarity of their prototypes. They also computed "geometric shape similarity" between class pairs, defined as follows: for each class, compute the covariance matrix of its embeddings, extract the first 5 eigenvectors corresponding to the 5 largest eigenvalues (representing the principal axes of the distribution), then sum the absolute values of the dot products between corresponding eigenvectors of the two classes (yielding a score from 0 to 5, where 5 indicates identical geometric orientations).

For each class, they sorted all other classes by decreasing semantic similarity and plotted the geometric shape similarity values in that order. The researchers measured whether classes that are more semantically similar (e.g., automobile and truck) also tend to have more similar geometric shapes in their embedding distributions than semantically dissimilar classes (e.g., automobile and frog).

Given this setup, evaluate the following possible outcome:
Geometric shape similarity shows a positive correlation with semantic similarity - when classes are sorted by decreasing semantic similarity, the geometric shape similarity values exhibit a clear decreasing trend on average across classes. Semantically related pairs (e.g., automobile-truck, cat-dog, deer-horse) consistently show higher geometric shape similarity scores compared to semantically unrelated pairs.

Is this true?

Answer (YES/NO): YES